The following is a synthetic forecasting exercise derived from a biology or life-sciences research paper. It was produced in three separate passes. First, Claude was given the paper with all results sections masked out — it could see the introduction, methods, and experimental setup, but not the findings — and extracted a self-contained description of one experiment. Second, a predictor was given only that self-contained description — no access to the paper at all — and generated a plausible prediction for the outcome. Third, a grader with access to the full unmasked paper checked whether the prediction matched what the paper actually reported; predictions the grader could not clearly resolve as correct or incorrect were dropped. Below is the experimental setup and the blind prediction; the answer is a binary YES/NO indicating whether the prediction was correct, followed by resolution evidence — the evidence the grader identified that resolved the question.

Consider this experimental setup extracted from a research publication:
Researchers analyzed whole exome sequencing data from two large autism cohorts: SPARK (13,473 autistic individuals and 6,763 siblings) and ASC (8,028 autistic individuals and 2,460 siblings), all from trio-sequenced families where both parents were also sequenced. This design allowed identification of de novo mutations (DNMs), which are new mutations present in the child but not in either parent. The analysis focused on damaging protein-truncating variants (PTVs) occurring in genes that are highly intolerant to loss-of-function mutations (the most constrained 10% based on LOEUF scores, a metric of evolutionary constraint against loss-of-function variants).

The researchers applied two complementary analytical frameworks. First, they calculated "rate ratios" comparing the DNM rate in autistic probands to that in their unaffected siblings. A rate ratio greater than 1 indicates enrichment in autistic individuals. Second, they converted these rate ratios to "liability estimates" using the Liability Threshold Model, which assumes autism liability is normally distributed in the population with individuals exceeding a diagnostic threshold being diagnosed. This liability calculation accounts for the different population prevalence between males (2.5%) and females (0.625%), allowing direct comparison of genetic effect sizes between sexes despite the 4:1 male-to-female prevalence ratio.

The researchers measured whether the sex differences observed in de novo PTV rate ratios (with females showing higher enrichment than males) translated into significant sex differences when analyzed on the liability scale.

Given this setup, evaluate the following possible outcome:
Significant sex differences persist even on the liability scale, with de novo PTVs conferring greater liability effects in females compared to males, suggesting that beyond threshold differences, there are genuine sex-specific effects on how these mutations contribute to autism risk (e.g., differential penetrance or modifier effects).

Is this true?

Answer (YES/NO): NO